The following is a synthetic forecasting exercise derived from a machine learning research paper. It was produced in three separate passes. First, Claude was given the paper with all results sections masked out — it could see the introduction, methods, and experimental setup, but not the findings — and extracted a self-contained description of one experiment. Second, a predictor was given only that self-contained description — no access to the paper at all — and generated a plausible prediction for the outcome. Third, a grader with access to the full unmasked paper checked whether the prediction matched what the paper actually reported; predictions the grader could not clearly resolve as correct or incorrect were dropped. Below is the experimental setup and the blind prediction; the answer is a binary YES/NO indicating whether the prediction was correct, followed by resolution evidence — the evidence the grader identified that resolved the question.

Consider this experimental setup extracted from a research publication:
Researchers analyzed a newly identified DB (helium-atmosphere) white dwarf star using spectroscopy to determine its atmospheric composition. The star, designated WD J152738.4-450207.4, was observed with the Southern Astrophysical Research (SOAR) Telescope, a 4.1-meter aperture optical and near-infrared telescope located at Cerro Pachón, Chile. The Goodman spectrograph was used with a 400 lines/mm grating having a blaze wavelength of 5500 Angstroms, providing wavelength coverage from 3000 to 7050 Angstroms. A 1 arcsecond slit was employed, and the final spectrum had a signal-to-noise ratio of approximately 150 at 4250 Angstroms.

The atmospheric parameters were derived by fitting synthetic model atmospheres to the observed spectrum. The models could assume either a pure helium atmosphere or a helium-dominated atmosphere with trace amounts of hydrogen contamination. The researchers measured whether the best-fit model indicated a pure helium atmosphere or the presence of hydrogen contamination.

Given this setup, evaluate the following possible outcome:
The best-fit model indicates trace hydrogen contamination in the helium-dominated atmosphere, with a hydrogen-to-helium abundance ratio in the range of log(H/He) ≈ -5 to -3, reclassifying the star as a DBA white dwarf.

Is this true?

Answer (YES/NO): NO